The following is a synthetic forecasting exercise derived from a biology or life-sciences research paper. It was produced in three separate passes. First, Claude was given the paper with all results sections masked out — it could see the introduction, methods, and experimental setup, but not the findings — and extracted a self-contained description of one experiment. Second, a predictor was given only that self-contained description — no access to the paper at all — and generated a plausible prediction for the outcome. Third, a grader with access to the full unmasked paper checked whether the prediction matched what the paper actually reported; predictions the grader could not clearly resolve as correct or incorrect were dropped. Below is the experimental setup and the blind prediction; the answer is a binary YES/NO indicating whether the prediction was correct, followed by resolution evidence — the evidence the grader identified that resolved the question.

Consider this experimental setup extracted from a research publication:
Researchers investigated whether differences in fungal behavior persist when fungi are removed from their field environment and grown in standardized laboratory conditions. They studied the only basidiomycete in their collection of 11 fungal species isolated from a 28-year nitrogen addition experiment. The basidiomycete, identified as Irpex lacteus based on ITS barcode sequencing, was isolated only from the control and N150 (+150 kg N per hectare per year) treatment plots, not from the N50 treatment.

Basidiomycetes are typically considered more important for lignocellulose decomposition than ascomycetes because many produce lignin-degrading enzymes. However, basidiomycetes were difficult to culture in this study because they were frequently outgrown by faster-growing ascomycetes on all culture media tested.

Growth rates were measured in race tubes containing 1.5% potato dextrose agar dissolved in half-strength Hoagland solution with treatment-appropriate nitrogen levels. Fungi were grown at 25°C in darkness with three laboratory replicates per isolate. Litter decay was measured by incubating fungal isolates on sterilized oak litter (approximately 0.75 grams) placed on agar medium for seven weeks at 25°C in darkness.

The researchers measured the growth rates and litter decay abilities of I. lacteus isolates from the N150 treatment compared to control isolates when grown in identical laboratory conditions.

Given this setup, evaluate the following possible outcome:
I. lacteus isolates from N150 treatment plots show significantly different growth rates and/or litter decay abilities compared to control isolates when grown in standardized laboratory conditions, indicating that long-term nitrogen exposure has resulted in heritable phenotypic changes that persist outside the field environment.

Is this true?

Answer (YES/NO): YES